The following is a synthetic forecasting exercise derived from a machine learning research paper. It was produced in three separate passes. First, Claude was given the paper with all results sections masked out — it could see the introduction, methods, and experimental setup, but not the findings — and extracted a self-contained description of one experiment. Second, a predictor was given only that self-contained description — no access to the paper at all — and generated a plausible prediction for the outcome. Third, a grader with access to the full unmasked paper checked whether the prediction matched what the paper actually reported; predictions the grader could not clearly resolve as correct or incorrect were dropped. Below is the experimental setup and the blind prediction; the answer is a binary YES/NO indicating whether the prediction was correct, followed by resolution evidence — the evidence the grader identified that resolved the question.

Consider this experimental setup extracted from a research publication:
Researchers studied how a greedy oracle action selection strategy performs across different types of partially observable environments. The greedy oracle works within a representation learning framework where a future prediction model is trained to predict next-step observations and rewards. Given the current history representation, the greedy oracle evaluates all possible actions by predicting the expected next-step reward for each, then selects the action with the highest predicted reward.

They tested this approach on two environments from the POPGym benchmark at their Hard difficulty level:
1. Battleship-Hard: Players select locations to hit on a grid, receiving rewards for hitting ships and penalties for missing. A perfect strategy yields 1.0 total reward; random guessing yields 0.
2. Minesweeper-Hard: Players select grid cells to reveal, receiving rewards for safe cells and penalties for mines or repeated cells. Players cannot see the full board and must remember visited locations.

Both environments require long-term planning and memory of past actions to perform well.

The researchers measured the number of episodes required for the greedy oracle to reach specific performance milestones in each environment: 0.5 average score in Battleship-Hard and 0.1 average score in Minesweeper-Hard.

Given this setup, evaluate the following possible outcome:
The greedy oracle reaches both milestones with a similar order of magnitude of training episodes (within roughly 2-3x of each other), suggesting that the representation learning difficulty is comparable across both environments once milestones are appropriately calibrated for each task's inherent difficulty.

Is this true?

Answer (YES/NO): NO